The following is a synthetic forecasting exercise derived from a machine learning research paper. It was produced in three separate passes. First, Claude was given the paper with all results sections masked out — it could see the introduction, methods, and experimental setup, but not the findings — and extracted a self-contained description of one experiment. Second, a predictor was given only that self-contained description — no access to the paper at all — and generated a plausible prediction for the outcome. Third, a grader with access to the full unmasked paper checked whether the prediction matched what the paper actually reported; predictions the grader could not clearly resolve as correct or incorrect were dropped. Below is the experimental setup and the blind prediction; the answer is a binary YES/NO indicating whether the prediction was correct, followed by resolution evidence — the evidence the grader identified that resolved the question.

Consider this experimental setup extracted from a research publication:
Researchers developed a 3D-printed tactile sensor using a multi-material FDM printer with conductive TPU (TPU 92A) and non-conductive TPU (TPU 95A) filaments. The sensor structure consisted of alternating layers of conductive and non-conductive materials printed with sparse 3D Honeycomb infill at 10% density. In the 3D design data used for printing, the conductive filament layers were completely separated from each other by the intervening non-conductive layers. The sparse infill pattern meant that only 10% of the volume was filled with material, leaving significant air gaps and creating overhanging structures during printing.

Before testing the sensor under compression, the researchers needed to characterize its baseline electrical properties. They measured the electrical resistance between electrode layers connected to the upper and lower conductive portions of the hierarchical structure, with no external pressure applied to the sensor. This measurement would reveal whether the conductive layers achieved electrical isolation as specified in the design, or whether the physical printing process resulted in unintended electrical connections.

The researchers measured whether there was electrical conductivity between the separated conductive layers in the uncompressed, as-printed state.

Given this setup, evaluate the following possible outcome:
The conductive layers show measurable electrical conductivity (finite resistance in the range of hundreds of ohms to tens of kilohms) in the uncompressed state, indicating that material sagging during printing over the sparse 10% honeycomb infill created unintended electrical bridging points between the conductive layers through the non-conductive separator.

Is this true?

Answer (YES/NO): YES